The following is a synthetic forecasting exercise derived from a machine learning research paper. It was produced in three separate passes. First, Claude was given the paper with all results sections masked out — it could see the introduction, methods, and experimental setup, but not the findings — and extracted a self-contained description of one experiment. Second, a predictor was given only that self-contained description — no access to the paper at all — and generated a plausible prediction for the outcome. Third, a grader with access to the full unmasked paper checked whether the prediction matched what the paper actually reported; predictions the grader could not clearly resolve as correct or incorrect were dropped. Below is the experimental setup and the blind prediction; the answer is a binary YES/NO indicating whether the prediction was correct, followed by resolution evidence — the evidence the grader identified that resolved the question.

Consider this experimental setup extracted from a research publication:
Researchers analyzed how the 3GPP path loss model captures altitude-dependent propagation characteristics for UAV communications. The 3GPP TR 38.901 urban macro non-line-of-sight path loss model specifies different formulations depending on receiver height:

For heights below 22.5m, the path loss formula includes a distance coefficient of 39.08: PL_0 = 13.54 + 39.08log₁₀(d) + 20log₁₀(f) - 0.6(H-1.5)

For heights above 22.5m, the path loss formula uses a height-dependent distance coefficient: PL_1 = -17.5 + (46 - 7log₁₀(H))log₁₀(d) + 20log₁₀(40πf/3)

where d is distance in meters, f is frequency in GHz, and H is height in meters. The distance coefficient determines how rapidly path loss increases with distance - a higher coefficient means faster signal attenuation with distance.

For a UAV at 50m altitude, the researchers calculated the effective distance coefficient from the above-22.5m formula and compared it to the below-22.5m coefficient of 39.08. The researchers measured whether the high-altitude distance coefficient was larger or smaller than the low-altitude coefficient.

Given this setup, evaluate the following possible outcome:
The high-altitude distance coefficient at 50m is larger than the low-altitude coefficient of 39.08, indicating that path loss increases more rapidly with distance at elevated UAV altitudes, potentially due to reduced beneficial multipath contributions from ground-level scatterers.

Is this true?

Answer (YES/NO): NO